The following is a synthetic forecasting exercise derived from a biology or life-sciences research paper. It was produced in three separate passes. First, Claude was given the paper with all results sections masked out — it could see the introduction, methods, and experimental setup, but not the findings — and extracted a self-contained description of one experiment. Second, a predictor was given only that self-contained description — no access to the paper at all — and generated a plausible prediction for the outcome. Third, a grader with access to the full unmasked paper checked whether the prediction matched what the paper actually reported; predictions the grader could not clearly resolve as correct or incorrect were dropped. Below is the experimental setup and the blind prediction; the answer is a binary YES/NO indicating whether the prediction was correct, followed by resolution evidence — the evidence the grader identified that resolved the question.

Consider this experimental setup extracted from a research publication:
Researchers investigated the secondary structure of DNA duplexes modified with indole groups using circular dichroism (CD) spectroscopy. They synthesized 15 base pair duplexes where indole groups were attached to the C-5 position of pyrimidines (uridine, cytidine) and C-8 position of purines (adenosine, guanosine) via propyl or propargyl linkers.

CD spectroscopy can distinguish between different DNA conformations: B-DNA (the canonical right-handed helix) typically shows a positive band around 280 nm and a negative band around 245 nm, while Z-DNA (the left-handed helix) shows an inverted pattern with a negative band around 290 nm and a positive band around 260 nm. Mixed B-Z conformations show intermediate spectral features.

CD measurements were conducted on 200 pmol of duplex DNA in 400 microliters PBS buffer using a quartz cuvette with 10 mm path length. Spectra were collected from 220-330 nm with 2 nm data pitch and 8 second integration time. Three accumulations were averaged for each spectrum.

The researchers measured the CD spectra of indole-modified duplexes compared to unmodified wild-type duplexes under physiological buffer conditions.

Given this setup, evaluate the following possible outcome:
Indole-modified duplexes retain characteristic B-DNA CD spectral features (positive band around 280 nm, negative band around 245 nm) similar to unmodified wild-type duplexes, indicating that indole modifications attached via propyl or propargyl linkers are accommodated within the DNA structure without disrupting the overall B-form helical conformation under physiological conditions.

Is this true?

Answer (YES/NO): NO